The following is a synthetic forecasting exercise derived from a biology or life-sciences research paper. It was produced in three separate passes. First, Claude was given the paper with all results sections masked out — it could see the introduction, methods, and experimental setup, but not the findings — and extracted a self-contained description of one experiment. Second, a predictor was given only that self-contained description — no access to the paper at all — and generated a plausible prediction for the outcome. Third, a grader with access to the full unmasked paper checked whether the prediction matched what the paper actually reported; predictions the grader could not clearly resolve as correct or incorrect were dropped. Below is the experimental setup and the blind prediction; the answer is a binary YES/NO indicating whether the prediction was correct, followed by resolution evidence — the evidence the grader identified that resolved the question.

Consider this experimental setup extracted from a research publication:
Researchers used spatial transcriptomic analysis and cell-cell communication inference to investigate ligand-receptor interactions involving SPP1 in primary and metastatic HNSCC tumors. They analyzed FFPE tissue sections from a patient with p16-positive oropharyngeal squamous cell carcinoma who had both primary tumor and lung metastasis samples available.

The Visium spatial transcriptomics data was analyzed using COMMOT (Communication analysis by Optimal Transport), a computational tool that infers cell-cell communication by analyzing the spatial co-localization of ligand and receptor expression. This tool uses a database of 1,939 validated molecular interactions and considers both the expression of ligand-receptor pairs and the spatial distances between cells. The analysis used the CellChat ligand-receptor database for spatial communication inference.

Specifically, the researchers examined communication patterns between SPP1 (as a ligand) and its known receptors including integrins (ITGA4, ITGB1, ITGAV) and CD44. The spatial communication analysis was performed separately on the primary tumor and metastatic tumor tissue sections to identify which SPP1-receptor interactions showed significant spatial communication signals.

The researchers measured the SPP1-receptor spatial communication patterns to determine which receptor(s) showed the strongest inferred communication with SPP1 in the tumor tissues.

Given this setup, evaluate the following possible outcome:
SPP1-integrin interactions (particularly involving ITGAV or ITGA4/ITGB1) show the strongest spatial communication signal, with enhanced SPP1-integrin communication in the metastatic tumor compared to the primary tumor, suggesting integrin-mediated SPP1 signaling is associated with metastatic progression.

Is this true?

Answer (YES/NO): NO